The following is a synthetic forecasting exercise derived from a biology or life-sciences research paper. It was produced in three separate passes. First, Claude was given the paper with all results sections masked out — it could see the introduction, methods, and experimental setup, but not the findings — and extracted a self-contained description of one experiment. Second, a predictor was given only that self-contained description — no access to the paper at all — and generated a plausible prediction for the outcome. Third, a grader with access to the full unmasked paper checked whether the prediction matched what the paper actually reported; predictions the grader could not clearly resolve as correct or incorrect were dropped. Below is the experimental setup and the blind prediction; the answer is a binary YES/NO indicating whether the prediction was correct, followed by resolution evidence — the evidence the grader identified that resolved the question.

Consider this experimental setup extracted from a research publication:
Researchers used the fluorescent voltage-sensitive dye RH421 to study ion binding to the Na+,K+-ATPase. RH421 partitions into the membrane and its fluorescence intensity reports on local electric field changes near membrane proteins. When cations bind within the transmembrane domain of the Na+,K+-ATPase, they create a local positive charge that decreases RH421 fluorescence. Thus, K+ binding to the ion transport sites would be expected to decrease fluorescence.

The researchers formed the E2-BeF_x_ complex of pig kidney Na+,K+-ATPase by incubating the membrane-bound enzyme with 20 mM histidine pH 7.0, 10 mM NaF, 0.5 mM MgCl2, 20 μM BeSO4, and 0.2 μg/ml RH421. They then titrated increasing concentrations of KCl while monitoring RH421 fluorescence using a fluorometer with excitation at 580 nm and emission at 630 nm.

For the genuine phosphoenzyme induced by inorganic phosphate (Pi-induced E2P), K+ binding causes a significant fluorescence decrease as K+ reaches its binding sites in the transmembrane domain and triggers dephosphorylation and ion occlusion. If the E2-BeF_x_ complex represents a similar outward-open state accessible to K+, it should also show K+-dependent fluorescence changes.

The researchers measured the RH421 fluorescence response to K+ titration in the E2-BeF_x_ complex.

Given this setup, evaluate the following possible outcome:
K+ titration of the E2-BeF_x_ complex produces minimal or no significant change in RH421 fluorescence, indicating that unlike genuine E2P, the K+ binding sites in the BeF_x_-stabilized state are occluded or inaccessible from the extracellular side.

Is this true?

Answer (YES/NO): NO